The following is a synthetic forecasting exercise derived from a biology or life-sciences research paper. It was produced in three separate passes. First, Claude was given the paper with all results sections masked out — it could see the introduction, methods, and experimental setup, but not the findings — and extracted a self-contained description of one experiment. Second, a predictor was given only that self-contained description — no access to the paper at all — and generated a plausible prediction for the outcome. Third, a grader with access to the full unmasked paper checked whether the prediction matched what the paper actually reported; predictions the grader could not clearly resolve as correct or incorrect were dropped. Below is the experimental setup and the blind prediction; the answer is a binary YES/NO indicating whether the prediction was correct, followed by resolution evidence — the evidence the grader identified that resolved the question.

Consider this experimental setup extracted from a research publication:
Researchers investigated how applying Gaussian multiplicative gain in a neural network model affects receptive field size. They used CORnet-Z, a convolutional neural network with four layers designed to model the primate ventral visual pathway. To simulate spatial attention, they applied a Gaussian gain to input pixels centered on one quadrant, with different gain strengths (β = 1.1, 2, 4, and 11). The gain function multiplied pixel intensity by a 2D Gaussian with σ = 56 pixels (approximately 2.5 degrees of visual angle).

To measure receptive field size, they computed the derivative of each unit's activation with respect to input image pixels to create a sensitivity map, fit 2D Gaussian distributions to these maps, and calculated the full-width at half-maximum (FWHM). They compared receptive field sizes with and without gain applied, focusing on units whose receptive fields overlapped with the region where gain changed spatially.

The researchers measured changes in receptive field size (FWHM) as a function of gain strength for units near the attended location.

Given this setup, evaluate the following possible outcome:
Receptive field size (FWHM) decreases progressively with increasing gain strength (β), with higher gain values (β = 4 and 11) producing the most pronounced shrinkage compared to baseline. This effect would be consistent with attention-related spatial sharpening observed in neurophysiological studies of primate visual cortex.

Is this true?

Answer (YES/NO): YES